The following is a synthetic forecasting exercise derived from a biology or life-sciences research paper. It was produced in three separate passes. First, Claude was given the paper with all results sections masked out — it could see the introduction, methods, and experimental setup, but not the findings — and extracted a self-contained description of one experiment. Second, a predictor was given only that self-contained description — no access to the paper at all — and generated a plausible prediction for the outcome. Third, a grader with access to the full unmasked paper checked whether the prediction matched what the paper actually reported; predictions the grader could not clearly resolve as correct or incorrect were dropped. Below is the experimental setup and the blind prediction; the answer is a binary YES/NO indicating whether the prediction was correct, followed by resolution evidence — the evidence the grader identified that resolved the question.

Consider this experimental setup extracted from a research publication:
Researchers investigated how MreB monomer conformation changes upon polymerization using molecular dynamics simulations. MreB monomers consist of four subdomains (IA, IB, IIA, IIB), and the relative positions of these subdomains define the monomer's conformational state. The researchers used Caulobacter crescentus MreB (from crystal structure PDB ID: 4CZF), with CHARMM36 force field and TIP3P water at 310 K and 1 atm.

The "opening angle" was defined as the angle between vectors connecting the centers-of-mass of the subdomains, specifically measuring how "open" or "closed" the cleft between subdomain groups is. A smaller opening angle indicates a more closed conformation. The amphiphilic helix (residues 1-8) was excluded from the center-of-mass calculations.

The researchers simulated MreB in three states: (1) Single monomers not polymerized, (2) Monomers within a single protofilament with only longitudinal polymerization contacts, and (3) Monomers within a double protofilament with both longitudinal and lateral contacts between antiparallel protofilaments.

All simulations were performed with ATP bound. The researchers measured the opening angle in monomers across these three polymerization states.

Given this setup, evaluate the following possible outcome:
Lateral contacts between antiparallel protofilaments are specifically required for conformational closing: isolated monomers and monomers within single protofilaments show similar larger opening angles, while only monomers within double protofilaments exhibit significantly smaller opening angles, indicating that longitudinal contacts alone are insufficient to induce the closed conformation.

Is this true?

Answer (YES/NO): NO